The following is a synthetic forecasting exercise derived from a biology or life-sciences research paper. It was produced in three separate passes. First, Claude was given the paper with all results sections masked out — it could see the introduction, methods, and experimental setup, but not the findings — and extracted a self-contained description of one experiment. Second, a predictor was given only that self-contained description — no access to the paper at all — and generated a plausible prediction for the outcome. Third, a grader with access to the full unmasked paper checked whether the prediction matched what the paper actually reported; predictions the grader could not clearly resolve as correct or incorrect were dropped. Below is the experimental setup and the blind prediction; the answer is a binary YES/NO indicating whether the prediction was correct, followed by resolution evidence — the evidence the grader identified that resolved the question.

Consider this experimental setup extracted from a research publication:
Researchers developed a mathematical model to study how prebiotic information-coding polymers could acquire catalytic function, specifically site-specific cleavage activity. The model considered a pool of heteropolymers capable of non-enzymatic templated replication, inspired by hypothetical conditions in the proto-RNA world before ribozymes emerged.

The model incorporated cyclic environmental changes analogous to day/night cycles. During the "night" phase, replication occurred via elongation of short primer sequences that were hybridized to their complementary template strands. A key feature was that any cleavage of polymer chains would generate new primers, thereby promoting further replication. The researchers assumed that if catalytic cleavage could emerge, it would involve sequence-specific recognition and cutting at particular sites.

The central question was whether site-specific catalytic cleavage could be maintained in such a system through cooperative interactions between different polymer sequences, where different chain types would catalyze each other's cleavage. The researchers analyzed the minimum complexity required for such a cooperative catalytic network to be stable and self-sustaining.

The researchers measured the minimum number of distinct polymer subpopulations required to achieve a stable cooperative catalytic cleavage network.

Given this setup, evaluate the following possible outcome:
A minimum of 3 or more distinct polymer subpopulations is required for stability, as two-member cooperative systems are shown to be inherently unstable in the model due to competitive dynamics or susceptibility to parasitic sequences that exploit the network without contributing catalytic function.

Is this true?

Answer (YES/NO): NO